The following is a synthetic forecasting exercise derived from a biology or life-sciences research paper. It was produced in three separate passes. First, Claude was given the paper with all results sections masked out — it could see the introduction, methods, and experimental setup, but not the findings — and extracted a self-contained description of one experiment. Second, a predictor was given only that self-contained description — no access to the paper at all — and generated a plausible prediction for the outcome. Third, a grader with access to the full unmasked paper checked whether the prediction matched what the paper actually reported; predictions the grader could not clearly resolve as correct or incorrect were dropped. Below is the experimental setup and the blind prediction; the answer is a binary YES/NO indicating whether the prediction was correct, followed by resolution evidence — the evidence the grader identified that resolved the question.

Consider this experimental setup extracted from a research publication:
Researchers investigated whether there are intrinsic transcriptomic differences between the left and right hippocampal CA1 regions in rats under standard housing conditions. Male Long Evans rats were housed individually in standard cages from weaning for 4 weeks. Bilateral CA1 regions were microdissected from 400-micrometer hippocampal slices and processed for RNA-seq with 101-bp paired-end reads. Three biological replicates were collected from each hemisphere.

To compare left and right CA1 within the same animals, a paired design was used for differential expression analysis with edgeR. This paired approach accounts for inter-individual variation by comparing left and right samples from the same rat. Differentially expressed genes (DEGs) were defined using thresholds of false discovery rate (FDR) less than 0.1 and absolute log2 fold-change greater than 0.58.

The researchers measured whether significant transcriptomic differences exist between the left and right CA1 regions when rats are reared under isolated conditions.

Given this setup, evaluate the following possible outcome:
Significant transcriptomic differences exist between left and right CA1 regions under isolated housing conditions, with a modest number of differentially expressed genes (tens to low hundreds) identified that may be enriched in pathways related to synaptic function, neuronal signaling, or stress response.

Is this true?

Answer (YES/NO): NO